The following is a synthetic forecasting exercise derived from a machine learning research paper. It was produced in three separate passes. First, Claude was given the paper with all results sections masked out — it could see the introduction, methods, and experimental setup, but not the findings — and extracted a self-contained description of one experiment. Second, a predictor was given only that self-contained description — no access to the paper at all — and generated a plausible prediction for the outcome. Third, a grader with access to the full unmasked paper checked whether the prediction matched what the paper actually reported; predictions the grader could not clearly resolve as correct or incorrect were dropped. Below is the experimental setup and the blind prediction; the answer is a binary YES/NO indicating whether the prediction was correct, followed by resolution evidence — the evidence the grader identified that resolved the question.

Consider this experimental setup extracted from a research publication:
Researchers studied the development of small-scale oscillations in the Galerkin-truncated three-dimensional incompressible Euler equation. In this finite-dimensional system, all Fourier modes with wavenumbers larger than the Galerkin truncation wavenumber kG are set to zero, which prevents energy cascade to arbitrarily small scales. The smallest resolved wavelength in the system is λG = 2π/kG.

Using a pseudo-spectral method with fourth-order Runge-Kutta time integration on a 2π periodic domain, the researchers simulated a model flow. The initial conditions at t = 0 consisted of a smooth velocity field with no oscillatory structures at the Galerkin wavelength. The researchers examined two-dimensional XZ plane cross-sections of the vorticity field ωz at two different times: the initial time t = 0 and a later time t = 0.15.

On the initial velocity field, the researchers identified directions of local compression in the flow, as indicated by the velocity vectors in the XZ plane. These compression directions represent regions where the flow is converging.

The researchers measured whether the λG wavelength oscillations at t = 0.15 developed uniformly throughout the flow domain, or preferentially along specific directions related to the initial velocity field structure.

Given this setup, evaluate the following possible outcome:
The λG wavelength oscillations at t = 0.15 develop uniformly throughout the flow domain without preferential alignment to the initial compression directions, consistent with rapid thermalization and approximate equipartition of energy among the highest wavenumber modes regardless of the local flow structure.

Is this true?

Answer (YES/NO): NO